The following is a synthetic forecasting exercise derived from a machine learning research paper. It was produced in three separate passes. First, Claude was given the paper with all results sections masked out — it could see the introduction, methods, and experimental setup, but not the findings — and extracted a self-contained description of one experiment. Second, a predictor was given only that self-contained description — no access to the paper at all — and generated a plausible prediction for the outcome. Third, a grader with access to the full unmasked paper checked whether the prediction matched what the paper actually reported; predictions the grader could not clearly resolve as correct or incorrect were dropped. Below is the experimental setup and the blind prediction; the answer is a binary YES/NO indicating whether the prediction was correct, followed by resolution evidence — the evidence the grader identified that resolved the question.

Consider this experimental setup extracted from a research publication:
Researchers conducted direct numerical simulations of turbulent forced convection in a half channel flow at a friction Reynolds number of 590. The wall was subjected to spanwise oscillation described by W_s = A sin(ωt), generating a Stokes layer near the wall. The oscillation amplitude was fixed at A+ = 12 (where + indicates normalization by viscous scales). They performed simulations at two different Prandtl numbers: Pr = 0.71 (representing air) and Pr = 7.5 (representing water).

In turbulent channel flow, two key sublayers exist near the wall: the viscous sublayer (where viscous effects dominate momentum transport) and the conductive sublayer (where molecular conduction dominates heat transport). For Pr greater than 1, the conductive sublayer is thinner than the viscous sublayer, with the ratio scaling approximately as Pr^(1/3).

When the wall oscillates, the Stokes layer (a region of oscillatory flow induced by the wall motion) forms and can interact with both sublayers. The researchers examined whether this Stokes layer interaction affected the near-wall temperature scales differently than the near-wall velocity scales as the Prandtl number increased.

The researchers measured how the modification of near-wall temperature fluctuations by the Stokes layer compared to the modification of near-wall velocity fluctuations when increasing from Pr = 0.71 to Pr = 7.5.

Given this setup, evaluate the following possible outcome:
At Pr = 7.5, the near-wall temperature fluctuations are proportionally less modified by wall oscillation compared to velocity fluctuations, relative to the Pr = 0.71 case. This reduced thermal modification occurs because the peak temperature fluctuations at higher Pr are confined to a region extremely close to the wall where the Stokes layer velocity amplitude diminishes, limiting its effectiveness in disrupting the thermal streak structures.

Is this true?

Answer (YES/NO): NO